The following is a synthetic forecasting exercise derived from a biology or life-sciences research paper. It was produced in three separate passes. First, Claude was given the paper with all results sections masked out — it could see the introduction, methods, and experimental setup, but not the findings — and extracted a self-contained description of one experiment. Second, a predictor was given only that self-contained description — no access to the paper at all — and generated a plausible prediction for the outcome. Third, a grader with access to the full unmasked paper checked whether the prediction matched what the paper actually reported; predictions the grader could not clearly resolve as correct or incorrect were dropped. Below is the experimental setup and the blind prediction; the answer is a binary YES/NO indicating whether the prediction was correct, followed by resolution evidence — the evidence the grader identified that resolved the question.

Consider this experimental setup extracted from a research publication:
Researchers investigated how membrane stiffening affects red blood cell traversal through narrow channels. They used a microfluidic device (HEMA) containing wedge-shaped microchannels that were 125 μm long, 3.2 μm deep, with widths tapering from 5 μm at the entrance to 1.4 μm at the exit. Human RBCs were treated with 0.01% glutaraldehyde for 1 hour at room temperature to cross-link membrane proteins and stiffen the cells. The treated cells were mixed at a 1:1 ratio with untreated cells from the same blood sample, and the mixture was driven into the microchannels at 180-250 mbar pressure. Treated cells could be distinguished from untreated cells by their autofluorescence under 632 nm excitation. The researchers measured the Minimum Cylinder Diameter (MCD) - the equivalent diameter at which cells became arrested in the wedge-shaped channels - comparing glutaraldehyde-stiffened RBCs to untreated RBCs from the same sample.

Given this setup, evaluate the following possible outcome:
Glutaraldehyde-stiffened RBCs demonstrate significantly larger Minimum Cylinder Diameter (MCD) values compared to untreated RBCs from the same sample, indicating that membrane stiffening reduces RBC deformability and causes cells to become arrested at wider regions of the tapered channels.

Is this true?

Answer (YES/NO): NO